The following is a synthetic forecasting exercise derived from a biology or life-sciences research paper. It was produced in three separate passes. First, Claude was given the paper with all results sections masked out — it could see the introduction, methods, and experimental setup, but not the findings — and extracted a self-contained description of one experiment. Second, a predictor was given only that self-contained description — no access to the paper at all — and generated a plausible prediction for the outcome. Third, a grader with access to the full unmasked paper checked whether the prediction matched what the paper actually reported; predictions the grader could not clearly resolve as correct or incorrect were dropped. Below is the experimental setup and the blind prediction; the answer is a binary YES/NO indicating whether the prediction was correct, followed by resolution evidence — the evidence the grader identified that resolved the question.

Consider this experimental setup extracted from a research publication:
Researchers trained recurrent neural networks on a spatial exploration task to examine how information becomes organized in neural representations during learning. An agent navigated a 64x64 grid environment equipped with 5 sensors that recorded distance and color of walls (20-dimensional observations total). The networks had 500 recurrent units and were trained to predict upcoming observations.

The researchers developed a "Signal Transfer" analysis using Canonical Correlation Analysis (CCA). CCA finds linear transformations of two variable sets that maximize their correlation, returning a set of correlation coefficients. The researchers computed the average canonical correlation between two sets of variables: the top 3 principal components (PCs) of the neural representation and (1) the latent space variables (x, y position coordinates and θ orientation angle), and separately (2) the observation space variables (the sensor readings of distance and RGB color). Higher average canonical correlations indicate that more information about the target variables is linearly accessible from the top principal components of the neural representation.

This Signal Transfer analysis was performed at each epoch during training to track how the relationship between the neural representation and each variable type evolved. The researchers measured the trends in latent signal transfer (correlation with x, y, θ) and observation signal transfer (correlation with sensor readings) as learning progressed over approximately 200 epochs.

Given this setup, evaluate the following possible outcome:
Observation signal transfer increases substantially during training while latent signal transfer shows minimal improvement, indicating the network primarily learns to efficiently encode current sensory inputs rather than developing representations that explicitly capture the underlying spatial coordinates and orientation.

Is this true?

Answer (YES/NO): NO